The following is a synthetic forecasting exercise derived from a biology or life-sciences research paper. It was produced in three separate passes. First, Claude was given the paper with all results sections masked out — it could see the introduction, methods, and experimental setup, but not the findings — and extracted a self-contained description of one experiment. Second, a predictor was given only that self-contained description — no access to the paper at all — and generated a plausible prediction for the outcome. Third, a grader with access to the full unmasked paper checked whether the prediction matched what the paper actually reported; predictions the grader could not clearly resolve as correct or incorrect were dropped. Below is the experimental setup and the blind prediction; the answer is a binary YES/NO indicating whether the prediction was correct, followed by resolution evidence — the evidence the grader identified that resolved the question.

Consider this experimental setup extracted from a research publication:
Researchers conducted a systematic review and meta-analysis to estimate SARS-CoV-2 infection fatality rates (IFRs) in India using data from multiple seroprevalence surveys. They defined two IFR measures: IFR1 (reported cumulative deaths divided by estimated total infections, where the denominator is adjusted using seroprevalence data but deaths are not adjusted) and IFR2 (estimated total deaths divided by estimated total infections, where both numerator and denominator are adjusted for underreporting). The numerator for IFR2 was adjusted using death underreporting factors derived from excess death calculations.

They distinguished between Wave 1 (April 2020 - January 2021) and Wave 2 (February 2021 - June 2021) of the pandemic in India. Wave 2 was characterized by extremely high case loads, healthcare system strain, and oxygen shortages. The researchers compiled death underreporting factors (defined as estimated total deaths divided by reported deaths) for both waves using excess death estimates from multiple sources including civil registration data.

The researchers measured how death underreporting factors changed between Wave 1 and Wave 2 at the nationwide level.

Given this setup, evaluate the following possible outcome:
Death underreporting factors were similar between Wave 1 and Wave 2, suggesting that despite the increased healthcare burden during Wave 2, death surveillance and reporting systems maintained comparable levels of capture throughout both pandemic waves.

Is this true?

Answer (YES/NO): NO